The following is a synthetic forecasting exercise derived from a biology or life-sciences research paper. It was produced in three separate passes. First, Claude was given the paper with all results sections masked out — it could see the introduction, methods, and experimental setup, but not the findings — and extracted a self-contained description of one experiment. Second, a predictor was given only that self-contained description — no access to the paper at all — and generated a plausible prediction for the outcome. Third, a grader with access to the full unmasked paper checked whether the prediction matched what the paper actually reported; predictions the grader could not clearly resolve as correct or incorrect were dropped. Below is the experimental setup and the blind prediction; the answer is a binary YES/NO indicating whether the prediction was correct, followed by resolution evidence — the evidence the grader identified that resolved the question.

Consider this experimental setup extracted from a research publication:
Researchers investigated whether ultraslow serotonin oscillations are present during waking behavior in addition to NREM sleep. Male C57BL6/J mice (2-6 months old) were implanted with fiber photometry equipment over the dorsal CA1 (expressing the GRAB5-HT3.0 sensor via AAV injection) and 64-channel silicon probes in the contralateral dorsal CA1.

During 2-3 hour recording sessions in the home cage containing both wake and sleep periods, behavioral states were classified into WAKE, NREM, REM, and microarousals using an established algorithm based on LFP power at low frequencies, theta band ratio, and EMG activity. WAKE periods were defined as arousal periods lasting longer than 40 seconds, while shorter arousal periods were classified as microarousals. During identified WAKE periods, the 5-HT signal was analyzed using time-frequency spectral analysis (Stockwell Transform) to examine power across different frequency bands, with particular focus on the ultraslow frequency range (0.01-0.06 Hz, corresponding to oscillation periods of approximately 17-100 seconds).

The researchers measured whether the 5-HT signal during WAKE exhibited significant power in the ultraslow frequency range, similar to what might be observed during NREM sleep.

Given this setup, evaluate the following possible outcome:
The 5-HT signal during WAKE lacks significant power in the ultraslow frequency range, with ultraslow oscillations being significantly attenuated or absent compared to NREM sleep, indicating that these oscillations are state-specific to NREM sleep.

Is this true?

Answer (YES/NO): NO